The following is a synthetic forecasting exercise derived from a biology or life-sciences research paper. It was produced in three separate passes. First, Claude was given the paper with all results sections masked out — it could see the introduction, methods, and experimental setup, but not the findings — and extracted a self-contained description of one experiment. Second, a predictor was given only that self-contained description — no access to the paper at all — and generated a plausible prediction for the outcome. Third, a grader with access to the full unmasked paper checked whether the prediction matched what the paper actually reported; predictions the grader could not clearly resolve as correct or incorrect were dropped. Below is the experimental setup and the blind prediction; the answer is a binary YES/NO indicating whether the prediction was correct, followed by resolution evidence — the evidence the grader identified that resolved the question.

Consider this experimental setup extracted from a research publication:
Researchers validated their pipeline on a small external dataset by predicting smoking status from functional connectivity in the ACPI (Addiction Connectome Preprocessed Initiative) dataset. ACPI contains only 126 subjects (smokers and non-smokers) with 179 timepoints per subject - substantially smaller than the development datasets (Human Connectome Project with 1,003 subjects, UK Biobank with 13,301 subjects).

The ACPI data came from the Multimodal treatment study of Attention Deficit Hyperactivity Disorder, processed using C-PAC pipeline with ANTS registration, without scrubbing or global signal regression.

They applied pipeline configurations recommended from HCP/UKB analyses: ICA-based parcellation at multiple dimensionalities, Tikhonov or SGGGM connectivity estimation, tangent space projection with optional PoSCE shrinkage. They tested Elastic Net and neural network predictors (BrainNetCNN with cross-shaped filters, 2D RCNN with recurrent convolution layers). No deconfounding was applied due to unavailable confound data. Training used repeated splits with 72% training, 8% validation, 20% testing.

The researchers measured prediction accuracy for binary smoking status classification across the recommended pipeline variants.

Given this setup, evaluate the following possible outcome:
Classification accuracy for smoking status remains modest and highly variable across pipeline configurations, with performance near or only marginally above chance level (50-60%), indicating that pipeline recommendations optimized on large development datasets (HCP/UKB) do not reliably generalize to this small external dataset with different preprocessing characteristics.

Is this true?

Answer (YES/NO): NO